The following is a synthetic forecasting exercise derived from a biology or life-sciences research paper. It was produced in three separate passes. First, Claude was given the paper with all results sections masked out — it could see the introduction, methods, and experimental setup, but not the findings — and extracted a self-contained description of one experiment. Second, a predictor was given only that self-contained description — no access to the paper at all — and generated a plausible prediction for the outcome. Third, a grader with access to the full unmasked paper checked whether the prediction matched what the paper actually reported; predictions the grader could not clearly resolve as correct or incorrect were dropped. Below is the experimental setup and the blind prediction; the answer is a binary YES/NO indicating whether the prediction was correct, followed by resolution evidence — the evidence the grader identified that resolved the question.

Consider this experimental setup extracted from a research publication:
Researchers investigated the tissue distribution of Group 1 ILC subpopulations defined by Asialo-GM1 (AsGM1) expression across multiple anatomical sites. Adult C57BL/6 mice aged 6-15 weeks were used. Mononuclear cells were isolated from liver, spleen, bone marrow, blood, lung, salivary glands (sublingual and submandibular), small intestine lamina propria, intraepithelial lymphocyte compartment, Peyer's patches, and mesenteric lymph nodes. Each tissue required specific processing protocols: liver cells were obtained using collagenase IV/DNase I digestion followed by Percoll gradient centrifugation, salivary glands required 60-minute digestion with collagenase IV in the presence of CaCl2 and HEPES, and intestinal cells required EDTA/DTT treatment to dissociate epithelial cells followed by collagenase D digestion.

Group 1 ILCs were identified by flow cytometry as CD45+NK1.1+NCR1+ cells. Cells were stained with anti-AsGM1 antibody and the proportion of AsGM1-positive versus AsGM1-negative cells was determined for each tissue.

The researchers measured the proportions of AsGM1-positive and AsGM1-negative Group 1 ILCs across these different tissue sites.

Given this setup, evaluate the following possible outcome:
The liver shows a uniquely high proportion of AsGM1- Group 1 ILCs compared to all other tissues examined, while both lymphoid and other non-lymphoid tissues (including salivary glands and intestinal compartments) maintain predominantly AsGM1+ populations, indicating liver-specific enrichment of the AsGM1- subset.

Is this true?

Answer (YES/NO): NO